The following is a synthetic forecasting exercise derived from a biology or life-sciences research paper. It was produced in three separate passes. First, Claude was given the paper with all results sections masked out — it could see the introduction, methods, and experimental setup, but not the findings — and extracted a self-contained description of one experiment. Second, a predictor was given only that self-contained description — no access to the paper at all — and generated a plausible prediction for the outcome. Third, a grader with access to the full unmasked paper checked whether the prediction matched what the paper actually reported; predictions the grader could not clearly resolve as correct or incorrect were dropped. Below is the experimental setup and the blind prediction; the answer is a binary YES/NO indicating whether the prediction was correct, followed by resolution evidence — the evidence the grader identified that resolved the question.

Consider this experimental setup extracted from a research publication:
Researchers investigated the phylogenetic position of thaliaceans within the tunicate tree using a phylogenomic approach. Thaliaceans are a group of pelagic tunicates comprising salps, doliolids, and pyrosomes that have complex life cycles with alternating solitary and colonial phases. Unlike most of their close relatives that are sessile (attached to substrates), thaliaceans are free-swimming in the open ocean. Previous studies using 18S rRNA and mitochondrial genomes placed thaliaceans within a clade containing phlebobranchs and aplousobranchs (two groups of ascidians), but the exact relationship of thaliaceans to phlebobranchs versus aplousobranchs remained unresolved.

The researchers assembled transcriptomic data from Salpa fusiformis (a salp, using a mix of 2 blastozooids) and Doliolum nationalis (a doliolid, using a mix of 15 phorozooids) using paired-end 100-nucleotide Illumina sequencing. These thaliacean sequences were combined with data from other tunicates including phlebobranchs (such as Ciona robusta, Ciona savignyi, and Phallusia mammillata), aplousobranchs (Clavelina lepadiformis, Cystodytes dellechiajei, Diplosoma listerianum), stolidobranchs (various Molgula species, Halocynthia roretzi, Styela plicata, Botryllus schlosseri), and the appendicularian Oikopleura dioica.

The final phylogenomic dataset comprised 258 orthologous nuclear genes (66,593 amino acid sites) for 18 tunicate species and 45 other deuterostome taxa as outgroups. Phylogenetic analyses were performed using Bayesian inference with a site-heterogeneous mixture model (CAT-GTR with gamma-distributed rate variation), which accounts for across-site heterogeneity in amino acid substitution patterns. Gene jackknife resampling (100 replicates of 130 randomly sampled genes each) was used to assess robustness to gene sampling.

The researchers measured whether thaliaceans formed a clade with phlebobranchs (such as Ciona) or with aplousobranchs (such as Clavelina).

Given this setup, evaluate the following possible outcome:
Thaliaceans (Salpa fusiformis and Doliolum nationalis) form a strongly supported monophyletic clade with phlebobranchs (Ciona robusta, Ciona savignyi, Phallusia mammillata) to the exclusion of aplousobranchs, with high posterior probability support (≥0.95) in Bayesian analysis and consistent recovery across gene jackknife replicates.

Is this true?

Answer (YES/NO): NO